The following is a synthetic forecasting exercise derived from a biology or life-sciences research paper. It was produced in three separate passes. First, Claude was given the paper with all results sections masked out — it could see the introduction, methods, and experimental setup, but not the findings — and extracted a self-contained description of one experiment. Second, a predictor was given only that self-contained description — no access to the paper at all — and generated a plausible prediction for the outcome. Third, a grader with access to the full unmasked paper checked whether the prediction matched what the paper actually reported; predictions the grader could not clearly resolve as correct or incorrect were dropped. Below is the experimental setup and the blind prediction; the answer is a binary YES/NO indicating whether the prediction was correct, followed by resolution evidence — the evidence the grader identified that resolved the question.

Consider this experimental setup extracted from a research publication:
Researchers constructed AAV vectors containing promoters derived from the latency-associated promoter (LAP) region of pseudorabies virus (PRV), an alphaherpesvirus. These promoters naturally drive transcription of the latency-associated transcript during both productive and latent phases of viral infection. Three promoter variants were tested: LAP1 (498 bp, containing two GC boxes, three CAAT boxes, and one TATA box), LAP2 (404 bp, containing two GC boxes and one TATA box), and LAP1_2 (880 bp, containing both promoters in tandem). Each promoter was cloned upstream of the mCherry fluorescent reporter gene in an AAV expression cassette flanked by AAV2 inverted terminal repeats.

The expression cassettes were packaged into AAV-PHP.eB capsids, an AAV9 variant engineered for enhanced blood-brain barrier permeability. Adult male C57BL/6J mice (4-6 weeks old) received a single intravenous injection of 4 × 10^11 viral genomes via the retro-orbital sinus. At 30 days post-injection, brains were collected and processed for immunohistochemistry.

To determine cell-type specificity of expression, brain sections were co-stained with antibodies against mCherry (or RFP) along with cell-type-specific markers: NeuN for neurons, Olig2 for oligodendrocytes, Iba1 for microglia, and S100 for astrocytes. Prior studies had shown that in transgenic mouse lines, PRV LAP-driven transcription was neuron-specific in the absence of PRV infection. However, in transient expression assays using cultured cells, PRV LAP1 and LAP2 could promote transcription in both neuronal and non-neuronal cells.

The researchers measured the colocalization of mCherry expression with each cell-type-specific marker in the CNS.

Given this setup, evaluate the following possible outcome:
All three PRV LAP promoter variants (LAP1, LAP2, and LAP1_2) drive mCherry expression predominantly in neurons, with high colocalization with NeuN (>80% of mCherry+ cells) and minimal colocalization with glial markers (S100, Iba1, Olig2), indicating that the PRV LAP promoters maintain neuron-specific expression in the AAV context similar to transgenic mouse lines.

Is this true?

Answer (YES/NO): YES